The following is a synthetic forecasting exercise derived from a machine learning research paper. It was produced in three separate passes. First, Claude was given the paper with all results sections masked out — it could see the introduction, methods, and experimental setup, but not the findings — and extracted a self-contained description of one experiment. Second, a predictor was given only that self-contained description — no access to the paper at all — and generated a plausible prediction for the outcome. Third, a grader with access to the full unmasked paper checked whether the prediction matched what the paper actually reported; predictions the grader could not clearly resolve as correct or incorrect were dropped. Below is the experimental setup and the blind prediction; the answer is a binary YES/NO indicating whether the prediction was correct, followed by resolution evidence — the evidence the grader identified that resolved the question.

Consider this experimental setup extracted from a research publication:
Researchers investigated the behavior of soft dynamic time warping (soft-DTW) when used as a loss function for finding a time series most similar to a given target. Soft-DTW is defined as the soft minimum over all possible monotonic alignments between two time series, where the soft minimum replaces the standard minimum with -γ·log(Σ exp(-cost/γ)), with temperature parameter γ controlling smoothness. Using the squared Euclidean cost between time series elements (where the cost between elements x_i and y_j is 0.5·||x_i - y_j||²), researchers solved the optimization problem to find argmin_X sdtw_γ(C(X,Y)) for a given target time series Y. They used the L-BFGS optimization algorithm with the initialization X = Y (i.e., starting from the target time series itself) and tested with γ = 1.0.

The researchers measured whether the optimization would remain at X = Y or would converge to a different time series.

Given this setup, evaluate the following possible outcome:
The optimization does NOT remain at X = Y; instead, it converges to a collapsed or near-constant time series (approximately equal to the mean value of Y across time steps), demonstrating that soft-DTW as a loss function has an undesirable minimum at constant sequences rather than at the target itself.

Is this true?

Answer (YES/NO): NO